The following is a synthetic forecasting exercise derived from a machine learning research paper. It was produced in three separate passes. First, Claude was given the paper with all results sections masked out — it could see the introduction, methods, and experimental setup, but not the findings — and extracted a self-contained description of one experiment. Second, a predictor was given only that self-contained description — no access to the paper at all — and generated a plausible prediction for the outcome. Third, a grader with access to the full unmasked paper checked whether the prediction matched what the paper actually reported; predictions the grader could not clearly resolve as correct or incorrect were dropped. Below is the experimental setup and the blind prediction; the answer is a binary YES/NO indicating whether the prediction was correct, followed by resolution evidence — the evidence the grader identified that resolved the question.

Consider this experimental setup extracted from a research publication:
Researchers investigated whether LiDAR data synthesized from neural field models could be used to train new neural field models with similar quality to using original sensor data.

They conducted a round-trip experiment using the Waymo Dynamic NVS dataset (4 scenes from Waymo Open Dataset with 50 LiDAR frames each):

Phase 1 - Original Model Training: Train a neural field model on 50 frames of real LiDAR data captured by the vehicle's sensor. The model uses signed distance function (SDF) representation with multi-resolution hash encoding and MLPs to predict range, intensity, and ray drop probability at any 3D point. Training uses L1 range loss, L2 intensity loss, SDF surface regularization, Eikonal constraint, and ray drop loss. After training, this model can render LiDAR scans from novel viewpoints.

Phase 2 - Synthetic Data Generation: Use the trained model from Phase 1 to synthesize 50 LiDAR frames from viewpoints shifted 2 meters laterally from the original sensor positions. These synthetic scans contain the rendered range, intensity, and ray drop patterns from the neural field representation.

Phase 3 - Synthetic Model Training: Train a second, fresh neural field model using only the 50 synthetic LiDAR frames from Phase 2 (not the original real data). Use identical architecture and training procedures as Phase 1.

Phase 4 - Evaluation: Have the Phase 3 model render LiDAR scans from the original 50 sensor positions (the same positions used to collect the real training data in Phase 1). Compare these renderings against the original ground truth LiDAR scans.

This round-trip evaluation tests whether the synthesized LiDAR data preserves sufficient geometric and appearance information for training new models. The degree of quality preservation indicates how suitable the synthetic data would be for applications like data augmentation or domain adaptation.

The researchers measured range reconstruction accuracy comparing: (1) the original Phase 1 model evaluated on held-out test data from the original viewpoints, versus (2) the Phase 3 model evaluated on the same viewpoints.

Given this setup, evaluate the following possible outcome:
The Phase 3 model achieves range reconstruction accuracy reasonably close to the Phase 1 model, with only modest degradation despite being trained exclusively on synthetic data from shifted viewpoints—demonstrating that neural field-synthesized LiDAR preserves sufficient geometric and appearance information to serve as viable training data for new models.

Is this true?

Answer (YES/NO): YES